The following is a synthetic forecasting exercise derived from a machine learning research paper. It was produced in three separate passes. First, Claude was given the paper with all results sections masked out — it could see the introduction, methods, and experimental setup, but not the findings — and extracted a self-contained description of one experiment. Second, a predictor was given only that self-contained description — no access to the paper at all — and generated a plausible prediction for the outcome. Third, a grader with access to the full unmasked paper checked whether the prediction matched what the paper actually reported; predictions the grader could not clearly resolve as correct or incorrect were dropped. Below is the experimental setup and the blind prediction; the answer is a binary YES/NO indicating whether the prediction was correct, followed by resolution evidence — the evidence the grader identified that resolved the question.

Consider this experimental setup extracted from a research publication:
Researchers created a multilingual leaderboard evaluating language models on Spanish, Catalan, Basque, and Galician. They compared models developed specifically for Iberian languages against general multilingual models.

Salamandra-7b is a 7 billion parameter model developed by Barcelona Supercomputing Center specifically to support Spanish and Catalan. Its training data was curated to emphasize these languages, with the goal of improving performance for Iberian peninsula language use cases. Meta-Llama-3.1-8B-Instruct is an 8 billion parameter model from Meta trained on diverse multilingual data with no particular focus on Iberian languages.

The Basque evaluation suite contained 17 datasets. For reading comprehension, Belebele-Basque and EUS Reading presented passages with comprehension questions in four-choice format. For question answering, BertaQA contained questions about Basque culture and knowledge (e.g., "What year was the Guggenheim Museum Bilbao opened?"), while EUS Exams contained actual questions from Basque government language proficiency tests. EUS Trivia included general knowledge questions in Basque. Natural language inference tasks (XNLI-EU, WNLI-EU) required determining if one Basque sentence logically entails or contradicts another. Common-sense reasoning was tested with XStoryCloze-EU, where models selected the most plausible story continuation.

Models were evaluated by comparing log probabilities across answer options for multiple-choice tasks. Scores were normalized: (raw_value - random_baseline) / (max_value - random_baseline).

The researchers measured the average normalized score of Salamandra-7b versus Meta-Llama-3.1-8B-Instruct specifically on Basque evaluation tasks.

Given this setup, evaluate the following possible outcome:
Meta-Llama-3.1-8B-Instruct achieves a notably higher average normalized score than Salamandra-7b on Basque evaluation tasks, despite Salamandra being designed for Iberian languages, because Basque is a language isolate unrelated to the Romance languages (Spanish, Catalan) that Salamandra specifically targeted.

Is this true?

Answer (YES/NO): YES